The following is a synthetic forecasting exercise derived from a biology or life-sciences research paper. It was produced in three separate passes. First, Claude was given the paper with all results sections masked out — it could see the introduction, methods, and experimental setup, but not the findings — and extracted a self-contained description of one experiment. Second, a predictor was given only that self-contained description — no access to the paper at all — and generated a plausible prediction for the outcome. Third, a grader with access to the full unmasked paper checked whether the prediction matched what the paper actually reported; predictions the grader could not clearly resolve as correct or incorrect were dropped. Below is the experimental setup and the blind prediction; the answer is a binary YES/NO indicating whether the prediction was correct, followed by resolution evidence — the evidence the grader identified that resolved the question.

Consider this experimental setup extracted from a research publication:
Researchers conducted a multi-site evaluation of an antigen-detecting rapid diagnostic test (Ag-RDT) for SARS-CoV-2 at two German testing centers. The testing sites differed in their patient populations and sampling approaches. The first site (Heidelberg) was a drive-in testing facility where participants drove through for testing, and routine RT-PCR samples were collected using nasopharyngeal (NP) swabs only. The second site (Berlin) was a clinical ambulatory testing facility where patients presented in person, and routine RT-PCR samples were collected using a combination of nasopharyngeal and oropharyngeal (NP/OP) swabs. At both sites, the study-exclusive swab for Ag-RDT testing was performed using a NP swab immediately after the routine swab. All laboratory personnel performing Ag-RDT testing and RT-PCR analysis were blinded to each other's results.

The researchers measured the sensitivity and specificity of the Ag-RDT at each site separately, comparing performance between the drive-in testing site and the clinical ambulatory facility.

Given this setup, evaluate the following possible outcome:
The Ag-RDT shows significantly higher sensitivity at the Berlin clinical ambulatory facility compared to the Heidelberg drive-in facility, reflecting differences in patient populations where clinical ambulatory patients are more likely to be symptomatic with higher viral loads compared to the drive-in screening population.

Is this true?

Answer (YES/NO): NO